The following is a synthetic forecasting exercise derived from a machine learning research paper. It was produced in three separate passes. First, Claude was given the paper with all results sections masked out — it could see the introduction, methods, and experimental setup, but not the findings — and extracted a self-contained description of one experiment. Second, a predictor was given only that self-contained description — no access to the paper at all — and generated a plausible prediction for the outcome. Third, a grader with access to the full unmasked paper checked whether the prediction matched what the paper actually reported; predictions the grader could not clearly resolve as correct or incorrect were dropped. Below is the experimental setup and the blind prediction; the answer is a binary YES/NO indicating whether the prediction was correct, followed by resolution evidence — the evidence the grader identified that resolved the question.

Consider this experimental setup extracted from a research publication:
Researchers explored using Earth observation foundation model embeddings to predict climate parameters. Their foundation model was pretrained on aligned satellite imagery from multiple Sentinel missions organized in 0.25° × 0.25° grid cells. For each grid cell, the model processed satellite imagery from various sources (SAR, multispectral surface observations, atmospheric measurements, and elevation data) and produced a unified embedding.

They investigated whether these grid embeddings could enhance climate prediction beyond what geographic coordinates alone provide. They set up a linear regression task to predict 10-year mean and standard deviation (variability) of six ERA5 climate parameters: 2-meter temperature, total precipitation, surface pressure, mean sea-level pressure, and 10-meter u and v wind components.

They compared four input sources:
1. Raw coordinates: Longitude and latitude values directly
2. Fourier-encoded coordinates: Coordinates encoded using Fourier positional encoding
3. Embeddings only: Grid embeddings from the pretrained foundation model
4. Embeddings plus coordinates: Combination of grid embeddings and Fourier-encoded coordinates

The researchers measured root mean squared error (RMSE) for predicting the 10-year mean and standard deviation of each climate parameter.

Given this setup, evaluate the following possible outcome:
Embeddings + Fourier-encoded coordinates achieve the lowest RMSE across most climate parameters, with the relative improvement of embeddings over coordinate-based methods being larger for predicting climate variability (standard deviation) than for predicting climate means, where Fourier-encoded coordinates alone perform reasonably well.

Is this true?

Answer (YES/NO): NO